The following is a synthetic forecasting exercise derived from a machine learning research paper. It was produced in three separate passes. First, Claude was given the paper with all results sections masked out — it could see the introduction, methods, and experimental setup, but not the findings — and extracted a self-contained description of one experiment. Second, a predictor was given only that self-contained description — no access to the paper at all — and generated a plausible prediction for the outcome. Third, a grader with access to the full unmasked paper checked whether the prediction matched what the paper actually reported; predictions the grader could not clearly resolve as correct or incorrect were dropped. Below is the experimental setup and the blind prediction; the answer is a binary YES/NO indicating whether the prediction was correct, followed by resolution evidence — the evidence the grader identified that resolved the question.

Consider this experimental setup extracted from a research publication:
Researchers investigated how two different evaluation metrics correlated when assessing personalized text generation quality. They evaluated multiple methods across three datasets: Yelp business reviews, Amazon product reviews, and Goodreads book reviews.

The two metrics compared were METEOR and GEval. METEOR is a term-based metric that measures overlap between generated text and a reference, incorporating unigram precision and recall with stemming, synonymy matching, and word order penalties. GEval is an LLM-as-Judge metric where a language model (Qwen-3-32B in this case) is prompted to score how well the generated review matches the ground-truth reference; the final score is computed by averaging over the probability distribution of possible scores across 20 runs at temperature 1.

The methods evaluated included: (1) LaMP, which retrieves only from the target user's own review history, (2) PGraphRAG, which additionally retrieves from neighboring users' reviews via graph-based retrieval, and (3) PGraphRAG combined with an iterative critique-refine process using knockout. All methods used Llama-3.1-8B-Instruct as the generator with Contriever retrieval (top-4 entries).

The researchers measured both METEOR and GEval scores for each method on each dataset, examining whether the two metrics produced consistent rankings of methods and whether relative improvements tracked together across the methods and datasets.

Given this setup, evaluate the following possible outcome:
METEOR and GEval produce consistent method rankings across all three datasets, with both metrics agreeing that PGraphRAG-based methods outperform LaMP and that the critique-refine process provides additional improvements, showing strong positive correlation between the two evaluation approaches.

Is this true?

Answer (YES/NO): YES